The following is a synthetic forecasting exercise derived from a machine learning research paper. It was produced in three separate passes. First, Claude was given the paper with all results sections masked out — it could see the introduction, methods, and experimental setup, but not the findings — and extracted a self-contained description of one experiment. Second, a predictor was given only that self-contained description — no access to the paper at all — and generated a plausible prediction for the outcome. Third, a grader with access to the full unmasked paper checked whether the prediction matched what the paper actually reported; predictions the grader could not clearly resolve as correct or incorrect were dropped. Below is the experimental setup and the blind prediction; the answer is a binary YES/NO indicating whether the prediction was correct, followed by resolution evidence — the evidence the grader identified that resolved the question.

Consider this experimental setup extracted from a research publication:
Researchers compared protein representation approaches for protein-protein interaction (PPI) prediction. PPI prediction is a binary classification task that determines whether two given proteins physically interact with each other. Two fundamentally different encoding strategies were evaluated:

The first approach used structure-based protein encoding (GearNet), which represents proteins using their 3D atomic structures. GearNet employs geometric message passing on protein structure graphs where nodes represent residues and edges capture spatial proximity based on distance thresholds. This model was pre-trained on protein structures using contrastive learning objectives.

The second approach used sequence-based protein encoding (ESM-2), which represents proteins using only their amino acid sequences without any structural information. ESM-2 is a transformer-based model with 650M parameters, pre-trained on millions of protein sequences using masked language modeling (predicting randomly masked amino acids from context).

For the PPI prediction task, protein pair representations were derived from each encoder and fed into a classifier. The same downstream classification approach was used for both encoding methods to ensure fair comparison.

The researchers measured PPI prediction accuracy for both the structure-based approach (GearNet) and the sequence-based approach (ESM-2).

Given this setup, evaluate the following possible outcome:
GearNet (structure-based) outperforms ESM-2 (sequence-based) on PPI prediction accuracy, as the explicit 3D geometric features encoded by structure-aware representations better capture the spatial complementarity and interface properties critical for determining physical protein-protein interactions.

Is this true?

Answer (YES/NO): NO